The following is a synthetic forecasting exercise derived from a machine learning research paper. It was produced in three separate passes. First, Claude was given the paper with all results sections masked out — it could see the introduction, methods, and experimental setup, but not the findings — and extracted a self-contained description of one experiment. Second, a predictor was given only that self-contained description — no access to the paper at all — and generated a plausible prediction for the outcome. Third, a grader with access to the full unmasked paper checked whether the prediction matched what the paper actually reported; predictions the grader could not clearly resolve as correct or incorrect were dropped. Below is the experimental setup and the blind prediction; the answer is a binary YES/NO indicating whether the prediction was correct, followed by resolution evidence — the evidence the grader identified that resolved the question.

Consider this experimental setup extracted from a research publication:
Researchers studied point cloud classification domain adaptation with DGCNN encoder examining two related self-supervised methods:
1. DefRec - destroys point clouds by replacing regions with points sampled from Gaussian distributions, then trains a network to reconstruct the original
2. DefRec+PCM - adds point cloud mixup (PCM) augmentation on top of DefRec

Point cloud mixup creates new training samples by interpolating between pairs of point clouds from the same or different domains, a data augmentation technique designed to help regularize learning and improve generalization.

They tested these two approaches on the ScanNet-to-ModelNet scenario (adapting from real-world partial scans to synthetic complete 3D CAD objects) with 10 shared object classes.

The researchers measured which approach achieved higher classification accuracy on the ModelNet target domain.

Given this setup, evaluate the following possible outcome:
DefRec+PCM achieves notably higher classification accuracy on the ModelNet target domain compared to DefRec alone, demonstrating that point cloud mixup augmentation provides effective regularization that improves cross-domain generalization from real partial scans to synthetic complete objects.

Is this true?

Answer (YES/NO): YES